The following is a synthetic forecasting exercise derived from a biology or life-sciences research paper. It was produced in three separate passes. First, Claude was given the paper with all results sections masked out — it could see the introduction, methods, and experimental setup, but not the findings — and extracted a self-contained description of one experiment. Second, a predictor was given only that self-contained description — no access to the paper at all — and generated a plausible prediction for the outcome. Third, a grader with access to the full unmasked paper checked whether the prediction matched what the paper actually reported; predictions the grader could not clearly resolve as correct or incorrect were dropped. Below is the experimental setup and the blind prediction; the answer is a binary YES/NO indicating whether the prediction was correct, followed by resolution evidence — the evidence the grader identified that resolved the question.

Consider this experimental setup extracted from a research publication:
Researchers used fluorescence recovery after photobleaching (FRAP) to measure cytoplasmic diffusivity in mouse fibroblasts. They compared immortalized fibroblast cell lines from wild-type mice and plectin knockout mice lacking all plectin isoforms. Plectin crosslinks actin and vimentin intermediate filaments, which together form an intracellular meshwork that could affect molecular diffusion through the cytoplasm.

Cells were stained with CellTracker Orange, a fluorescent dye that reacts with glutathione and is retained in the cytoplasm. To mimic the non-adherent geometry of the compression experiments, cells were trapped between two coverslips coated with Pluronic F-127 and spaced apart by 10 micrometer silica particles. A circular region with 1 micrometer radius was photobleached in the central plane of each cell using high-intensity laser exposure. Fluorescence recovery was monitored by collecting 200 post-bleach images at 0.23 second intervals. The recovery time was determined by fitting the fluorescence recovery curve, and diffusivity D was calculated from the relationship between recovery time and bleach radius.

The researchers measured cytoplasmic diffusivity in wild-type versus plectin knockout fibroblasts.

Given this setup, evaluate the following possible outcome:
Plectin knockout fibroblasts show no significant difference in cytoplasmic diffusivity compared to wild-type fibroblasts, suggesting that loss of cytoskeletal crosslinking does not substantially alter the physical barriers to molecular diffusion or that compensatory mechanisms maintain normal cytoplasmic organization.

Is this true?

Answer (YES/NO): YES